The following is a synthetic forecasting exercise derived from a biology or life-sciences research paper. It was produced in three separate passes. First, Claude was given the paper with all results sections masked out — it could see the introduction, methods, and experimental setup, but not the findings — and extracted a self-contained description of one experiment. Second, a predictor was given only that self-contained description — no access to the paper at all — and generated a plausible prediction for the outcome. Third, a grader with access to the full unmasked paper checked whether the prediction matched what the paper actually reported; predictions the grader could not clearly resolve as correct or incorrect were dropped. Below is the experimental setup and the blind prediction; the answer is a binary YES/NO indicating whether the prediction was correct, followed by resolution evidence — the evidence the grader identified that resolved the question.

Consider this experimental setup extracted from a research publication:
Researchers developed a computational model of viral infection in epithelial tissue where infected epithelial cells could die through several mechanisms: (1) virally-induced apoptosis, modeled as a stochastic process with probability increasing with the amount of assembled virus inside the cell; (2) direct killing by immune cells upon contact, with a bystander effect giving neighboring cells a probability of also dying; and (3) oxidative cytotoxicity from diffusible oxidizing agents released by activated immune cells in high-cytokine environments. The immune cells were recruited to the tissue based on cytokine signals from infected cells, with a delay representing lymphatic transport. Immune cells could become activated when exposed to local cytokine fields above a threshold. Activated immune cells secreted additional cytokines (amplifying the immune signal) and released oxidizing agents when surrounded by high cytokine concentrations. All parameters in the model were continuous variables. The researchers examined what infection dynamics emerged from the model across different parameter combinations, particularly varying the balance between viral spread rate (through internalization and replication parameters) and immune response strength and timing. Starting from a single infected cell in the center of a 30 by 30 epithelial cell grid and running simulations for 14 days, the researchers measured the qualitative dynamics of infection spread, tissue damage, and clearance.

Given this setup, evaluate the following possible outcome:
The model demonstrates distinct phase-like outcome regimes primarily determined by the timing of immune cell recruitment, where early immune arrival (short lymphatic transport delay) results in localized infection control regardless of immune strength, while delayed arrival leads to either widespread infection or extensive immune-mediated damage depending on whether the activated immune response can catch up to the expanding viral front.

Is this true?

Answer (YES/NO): NO